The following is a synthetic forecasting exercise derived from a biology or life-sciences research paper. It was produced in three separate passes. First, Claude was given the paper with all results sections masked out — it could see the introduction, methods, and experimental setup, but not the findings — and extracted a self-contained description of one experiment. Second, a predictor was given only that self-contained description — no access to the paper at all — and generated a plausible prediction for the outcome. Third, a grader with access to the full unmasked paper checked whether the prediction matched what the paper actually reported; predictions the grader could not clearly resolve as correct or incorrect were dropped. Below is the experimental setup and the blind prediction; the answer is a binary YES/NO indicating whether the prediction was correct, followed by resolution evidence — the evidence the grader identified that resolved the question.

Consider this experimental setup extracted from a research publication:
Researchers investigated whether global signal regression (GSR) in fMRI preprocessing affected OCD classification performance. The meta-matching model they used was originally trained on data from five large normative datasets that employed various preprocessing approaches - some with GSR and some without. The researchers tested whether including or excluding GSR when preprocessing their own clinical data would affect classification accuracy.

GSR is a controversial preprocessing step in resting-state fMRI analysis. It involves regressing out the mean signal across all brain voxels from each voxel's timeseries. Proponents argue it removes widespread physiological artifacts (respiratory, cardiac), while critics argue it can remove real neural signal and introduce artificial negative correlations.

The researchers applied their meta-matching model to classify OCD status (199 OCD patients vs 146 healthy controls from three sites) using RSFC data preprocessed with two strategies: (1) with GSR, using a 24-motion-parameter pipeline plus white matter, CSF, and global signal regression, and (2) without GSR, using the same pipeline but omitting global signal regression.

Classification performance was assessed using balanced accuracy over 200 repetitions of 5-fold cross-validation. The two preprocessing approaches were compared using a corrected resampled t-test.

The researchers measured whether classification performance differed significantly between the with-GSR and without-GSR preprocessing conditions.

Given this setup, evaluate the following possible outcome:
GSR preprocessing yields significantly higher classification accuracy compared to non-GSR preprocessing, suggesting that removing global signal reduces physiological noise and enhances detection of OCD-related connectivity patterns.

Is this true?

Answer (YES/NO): NO